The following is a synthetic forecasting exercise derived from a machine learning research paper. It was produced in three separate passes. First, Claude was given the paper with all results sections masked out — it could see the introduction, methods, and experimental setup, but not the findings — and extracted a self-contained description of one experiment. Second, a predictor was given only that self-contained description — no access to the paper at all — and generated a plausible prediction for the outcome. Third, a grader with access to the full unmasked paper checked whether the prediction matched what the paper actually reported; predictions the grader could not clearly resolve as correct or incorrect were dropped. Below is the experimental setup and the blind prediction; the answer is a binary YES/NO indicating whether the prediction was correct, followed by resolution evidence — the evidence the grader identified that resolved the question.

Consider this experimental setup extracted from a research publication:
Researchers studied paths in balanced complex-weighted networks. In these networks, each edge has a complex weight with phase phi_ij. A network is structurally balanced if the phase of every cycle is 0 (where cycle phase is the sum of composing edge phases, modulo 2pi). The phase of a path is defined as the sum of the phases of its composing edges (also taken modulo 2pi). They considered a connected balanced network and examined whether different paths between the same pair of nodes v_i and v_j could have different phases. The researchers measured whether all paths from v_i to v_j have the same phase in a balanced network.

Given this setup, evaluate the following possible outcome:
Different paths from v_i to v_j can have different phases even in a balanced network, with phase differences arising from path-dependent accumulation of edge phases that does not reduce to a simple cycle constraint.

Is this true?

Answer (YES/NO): NO